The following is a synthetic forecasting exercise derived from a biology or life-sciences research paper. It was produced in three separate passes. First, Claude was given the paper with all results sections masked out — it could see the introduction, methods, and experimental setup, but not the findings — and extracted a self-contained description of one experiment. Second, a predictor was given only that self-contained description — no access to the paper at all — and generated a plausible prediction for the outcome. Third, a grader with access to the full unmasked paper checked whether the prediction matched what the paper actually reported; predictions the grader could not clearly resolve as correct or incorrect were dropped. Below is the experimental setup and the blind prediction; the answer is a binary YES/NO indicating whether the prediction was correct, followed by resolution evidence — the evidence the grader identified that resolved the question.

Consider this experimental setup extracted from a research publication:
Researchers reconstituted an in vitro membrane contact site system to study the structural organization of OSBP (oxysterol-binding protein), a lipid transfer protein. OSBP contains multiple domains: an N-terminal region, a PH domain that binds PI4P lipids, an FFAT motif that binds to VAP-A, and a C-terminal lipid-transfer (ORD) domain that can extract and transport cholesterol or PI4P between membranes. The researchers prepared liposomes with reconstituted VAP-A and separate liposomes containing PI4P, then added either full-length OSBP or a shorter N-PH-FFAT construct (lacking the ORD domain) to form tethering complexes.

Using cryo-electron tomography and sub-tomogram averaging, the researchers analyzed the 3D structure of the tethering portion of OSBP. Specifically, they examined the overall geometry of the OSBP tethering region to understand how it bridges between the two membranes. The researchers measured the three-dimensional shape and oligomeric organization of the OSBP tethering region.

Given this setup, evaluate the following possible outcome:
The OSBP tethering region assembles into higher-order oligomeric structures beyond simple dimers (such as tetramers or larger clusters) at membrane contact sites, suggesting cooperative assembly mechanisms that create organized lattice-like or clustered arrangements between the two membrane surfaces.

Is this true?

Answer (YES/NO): NO